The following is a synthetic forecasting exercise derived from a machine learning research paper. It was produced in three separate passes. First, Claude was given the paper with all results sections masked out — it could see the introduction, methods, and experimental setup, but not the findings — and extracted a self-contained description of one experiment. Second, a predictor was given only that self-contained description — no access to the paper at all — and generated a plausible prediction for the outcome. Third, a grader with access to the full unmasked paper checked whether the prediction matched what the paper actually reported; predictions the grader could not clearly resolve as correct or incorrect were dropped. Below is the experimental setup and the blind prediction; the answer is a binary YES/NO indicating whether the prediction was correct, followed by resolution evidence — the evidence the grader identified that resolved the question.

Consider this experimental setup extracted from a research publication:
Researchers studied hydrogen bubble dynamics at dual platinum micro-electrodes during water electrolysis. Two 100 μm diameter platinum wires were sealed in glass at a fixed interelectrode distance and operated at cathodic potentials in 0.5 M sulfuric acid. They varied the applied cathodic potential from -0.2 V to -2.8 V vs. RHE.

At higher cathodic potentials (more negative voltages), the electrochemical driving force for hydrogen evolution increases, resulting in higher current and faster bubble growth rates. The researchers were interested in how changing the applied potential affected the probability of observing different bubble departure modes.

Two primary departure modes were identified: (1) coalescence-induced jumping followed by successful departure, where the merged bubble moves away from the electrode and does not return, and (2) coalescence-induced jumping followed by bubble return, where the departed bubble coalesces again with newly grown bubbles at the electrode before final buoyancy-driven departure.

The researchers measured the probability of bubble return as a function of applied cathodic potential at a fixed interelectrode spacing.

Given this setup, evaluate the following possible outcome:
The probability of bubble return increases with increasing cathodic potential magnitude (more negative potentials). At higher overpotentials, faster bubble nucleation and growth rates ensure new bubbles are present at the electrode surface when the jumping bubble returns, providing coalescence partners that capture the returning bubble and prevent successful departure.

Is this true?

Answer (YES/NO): YES